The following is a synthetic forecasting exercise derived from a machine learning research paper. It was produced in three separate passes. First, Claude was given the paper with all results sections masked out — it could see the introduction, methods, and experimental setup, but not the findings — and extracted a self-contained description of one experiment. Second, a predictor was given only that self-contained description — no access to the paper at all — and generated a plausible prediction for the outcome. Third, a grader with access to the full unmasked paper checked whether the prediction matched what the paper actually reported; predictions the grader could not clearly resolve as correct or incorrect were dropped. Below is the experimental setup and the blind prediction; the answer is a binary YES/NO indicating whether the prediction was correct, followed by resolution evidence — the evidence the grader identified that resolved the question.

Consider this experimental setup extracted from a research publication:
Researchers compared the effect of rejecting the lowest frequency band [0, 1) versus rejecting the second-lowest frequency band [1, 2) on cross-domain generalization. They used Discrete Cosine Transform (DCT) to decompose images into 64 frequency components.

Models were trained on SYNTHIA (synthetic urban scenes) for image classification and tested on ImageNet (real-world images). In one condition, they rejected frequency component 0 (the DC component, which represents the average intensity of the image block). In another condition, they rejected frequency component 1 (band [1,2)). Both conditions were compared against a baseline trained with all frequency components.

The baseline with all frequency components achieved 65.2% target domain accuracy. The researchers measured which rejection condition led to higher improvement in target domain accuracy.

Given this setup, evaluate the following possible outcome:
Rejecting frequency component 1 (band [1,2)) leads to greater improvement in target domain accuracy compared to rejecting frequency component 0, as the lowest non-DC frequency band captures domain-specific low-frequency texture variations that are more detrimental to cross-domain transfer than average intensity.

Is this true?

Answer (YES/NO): NO